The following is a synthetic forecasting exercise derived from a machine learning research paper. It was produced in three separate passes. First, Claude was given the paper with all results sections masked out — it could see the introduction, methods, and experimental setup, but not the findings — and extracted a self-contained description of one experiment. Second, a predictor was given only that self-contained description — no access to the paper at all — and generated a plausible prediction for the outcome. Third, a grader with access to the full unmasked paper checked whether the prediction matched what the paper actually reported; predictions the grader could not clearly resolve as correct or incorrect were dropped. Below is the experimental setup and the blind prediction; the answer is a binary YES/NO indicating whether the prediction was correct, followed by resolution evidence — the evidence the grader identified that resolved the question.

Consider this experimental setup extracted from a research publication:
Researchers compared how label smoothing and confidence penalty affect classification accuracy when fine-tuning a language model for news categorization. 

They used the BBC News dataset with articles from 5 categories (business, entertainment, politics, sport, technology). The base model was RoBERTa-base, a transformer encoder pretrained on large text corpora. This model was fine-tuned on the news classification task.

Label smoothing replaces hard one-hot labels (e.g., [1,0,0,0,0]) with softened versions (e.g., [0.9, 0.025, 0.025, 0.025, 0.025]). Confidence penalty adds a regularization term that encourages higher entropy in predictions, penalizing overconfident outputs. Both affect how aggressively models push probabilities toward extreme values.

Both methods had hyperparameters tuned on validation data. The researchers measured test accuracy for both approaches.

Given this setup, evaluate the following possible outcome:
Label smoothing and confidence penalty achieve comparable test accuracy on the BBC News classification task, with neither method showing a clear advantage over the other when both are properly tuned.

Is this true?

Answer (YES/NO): YES